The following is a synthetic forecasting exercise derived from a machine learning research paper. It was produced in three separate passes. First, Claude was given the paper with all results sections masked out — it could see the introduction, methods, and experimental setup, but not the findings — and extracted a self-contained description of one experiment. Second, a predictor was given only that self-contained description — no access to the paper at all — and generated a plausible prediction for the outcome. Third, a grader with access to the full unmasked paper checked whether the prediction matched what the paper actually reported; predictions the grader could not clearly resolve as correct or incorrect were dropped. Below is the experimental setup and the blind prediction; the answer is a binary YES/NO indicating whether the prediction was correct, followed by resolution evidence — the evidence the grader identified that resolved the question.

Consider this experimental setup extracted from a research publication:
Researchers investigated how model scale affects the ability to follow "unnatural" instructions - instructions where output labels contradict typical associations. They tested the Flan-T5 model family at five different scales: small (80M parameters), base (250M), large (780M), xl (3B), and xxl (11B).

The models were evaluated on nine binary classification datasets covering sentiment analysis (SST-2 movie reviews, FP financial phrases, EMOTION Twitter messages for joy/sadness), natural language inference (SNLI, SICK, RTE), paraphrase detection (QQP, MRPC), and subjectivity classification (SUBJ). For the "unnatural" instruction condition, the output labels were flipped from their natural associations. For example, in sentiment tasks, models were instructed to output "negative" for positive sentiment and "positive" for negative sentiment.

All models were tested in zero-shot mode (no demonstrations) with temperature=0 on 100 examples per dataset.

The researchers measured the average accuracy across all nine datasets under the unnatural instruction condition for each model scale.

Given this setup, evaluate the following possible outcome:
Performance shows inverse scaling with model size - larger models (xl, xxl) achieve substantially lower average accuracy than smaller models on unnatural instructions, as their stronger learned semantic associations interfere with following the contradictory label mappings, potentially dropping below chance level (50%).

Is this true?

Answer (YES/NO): NO